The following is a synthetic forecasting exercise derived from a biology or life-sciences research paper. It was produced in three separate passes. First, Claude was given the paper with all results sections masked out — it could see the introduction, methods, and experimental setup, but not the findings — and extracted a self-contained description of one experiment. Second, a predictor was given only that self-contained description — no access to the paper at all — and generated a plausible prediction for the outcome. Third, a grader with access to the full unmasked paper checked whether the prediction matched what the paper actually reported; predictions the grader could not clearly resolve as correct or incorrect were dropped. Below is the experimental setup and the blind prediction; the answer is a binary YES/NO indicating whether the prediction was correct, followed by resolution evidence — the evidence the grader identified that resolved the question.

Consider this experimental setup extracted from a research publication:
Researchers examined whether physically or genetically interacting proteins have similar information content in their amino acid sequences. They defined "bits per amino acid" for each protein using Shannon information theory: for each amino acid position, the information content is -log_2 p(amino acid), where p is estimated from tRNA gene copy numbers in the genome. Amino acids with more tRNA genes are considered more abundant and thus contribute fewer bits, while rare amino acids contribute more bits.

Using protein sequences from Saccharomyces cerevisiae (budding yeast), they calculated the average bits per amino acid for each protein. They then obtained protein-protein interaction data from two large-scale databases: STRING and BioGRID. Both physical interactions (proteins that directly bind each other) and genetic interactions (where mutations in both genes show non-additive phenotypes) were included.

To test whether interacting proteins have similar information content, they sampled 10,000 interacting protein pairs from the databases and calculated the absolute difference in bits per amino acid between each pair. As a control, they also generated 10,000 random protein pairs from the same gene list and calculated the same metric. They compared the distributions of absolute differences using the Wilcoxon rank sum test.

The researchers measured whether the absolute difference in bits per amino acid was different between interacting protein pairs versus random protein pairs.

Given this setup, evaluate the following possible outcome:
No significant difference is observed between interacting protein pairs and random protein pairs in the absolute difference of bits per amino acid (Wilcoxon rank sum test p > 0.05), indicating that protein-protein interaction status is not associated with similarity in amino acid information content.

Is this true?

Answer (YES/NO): NO